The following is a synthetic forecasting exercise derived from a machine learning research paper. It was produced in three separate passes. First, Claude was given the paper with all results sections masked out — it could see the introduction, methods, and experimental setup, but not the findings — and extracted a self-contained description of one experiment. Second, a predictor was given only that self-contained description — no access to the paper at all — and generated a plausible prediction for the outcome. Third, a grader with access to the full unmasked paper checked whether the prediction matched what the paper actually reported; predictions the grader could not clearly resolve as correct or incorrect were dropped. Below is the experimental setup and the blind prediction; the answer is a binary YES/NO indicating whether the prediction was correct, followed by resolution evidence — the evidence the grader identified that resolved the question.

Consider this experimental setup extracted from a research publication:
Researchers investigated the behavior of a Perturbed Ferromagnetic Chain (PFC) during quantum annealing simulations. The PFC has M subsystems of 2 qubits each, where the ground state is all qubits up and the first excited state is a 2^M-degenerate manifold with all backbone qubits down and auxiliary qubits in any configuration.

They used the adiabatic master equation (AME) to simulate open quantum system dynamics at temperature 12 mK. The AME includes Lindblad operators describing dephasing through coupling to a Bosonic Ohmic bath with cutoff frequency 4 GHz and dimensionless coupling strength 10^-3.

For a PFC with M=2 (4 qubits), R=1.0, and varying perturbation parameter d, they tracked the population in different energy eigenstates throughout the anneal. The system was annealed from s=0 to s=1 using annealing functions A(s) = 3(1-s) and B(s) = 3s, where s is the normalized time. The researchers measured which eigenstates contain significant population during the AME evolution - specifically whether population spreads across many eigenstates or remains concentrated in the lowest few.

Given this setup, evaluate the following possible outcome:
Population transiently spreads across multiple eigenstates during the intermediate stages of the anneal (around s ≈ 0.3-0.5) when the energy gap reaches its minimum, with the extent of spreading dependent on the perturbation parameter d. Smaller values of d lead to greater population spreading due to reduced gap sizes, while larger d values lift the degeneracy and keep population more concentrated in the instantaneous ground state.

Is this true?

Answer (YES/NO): NO